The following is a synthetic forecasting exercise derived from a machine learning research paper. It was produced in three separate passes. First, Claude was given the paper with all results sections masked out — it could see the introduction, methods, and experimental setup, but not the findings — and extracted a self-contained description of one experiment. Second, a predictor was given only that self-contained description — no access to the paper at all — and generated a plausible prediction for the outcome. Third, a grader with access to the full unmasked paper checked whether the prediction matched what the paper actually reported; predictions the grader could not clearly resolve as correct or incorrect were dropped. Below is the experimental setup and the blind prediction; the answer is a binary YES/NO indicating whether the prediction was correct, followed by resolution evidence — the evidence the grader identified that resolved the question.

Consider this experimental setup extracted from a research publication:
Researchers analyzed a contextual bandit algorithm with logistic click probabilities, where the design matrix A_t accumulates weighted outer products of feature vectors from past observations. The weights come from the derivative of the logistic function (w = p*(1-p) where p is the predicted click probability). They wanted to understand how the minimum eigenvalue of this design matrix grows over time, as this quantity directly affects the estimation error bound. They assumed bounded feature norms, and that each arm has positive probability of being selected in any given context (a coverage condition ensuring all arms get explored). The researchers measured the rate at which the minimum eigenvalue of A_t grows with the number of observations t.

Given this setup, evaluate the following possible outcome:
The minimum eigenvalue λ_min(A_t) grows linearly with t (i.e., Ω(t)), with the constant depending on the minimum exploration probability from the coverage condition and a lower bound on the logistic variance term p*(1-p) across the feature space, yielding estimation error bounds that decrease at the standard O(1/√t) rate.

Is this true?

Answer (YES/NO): YES